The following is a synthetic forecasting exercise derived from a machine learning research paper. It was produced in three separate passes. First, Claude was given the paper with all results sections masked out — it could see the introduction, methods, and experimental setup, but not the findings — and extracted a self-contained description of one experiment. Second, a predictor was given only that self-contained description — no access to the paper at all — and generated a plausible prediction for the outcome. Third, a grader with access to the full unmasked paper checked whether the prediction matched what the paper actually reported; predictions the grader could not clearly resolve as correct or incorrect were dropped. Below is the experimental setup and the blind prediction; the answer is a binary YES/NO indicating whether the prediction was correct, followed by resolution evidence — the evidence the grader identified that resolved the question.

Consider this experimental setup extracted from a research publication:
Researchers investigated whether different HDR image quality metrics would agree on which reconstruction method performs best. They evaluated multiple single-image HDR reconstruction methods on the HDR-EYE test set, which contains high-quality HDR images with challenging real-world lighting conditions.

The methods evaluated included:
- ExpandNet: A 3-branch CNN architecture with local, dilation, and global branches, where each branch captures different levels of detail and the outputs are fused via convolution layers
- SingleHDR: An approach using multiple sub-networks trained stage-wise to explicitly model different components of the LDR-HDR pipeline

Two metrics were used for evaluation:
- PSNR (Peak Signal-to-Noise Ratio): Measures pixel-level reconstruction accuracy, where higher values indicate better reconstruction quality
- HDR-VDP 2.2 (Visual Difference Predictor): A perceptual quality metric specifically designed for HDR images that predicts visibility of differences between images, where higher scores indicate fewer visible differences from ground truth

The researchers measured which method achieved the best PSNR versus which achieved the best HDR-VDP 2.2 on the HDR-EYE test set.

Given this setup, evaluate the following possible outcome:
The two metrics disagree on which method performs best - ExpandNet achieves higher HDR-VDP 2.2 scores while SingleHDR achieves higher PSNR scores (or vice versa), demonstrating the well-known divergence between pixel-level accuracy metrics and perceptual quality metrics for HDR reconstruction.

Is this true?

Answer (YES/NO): YES